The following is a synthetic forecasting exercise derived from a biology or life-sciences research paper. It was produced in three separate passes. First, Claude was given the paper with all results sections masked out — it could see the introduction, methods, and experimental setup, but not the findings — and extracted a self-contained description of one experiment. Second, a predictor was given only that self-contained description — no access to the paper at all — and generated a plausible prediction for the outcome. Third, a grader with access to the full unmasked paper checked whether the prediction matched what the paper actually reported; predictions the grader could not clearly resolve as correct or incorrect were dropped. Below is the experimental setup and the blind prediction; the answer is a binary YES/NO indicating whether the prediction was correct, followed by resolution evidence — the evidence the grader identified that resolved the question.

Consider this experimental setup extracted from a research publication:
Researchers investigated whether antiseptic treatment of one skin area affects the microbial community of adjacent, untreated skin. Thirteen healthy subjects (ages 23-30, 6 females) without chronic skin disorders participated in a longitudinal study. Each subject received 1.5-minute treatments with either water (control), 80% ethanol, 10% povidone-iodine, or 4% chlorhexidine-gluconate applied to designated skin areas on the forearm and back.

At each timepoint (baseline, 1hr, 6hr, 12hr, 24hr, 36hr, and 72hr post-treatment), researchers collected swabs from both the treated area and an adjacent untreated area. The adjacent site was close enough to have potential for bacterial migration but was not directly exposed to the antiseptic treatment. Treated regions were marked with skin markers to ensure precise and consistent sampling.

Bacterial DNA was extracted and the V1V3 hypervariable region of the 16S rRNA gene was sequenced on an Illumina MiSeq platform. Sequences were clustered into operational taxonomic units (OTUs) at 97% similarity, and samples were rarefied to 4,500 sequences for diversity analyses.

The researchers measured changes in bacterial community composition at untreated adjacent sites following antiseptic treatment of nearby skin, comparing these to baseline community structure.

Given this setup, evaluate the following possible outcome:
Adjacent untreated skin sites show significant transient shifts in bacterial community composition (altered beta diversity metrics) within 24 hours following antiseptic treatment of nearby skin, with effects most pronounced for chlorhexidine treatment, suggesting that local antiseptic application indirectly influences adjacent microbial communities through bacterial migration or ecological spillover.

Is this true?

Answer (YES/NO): NO